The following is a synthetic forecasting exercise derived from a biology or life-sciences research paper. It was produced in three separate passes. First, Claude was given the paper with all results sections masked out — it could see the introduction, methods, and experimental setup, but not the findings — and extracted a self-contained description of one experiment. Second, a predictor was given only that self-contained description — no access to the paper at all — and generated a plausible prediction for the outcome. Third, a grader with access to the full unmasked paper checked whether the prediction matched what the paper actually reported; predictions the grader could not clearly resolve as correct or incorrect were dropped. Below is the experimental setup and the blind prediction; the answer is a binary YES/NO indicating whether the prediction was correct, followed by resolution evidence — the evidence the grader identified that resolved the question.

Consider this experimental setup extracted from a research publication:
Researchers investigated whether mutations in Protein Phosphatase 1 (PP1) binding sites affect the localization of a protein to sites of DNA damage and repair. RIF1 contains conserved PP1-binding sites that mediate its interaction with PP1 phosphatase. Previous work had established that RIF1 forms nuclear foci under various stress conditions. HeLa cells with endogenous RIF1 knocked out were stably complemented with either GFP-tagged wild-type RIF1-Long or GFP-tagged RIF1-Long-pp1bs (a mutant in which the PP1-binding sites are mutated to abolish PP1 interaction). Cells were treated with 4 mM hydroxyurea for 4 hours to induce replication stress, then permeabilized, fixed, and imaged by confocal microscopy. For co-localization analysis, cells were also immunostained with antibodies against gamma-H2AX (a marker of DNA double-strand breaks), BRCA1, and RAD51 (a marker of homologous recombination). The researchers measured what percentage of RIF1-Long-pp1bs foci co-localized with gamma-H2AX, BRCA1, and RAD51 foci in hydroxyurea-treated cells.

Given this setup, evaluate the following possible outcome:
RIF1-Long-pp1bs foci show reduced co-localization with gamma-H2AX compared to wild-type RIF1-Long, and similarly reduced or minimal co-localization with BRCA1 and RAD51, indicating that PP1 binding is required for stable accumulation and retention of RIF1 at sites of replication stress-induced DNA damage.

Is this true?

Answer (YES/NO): NO